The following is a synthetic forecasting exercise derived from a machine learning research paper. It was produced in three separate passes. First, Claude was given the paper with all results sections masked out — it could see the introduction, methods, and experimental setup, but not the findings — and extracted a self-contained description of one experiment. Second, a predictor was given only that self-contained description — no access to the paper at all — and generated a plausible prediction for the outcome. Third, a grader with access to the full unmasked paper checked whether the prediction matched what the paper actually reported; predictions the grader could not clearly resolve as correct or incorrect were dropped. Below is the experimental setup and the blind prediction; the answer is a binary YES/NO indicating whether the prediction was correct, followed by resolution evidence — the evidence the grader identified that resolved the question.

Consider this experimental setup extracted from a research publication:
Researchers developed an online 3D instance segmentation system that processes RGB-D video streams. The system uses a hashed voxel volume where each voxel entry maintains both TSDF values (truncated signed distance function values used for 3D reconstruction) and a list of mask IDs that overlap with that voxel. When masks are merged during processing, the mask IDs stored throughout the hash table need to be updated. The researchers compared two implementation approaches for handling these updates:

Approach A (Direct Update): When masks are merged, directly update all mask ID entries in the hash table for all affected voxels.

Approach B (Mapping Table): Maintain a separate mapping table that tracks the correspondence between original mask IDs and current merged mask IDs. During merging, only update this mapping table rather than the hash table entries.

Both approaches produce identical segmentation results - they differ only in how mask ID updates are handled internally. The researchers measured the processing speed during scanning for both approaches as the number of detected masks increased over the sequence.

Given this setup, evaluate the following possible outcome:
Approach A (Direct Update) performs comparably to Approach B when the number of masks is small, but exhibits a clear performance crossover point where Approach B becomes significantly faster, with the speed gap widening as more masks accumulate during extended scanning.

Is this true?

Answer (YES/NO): NO